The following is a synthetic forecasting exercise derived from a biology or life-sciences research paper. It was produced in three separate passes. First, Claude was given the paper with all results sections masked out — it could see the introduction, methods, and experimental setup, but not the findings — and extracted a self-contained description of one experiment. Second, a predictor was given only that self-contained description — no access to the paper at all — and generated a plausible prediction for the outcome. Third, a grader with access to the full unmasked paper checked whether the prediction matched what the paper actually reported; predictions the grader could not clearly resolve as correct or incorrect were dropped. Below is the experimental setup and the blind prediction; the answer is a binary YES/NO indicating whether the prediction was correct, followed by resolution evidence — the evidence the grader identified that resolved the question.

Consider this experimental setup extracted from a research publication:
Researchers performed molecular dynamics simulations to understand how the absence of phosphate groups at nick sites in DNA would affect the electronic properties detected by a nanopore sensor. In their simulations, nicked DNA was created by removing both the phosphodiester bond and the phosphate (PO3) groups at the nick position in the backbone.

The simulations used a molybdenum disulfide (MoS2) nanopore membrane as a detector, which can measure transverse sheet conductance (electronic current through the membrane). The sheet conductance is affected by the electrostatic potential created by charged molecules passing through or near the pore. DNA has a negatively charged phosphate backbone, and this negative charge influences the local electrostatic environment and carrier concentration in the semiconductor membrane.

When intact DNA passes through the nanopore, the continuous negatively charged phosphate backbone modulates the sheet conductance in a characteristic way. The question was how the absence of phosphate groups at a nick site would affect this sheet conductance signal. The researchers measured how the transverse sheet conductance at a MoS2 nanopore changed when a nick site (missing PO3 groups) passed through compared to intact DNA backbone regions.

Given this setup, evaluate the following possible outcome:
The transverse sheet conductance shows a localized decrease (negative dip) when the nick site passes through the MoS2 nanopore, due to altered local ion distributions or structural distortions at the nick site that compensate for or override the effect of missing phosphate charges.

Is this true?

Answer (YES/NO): NO